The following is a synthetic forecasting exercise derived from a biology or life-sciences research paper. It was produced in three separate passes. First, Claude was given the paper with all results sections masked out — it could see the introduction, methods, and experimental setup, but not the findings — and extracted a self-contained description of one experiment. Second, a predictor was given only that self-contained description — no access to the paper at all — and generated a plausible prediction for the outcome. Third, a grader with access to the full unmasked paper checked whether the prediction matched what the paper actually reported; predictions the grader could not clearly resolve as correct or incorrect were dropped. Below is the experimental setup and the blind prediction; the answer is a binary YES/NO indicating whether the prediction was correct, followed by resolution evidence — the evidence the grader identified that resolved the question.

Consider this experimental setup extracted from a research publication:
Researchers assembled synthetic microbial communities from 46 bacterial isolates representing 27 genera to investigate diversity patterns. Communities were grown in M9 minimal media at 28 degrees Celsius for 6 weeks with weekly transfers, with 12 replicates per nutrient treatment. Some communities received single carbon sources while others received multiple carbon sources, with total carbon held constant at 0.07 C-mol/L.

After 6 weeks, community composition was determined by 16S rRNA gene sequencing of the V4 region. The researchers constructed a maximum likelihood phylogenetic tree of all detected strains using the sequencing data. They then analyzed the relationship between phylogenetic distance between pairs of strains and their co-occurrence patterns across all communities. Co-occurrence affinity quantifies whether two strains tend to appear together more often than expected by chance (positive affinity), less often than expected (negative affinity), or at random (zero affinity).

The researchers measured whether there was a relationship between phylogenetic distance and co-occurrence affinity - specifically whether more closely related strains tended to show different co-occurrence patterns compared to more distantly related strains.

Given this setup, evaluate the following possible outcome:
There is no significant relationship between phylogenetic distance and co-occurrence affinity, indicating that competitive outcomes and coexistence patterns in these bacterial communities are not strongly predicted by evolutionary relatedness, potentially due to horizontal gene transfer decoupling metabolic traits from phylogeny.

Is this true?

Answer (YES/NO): NO